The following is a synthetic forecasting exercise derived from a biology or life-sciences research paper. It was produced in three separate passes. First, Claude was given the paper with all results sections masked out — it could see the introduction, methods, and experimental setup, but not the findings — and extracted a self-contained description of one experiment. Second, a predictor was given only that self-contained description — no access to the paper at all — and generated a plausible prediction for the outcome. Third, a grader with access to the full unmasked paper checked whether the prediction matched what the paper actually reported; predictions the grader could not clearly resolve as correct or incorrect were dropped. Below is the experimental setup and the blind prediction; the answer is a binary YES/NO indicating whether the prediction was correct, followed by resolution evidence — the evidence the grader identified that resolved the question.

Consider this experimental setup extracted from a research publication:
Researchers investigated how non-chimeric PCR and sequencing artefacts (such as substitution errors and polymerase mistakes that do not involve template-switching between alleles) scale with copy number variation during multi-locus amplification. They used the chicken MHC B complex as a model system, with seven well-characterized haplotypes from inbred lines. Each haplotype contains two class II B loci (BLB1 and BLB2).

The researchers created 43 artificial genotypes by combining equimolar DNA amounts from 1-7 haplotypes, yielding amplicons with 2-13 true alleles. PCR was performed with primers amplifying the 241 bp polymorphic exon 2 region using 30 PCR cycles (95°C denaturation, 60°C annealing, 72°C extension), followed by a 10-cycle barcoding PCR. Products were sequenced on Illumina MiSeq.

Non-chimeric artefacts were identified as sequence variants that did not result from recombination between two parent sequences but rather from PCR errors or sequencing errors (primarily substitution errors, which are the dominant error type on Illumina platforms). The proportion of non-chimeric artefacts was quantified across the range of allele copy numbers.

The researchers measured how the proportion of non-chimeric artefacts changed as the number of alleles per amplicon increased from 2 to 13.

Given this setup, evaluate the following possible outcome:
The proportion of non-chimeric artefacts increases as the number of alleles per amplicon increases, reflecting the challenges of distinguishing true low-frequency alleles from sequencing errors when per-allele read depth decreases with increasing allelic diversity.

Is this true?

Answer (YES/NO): YES